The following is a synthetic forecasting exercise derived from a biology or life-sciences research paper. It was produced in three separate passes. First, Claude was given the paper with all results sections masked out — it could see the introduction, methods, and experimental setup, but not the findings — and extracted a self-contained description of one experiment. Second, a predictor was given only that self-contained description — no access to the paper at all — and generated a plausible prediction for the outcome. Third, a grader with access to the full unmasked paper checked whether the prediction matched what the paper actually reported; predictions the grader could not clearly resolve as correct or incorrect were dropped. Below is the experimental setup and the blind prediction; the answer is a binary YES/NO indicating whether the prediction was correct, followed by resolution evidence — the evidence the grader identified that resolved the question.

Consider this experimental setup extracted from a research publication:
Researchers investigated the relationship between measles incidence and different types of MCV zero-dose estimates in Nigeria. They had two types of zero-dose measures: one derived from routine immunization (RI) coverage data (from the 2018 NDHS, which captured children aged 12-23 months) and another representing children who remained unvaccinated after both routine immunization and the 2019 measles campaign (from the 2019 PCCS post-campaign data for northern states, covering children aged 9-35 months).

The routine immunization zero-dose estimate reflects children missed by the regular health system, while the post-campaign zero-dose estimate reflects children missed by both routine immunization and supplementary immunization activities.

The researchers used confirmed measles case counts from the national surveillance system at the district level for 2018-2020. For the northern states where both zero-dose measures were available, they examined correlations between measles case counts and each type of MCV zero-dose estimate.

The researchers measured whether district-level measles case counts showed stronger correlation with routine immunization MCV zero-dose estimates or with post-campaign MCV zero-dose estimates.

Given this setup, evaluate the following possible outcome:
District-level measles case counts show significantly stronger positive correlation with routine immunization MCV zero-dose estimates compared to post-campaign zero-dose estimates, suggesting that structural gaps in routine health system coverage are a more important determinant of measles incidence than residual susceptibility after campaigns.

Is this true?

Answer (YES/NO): YES